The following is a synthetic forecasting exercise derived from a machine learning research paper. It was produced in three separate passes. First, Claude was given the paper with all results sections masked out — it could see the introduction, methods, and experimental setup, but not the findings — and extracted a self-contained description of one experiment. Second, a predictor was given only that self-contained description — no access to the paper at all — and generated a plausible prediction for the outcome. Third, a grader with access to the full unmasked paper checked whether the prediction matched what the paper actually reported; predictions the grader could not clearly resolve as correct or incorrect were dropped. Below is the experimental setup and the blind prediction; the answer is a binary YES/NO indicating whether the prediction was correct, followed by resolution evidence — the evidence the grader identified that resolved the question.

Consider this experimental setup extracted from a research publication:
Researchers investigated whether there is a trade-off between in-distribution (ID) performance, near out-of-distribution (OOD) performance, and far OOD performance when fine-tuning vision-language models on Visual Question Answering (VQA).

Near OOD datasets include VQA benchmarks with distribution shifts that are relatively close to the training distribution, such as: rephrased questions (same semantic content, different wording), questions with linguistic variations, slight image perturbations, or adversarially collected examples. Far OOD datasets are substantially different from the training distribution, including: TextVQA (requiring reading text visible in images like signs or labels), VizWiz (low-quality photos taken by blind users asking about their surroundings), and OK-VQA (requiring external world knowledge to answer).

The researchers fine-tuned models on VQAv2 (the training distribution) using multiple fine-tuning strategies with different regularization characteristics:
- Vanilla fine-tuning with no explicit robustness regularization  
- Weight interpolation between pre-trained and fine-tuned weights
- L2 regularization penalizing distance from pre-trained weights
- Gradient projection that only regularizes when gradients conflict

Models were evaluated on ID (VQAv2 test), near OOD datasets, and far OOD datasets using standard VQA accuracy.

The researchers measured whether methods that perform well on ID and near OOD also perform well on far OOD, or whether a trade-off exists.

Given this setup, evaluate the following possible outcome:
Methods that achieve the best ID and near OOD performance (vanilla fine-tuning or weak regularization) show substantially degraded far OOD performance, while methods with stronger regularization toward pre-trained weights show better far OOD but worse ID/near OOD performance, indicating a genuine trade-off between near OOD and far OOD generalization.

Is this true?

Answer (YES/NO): NO